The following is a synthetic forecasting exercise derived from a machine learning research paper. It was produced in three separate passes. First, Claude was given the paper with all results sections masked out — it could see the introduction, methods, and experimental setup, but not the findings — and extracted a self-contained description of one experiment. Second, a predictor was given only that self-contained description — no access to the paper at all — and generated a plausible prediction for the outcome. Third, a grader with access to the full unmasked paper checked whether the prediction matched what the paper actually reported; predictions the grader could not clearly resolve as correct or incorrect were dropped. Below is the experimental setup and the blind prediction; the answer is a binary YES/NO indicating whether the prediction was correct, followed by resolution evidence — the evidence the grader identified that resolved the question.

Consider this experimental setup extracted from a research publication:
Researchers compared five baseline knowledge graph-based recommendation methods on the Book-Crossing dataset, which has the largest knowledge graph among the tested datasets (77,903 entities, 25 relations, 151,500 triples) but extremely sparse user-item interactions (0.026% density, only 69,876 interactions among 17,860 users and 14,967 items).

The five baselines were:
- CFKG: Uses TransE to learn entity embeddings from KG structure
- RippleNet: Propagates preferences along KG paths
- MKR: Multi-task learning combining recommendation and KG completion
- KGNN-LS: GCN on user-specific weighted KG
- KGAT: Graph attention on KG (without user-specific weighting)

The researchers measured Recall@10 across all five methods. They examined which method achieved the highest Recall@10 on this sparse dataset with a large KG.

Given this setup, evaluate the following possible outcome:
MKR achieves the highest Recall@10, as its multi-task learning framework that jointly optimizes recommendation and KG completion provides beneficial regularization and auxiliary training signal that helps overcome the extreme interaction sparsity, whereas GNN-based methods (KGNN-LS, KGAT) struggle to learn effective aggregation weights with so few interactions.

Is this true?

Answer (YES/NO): YES